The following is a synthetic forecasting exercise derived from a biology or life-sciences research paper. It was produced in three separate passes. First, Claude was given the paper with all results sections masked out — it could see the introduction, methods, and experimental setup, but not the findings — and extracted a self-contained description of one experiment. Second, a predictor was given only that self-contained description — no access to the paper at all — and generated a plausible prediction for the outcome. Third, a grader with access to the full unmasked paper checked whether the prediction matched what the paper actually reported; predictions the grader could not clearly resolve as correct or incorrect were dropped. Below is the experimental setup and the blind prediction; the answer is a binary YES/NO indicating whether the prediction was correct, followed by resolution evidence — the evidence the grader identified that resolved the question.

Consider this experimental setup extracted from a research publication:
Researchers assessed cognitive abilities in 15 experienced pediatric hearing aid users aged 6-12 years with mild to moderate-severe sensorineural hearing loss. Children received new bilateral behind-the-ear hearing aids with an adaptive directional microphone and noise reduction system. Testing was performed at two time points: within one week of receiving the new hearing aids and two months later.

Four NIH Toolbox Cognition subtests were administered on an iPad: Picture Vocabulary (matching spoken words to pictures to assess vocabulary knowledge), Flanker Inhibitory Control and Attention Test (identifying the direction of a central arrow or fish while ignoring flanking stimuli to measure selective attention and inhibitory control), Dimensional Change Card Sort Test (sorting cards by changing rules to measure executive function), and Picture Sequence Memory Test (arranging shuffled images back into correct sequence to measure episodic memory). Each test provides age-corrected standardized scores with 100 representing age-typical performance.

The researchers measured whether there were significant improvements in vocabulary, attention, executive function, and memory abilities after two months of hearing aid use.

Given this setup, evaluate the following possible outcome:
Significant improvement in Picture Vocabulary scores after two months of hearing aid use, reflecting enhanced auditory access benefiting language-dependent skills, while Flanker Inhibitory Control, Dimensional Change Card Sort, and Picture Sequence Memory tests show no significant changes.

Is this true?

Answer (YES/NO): NO